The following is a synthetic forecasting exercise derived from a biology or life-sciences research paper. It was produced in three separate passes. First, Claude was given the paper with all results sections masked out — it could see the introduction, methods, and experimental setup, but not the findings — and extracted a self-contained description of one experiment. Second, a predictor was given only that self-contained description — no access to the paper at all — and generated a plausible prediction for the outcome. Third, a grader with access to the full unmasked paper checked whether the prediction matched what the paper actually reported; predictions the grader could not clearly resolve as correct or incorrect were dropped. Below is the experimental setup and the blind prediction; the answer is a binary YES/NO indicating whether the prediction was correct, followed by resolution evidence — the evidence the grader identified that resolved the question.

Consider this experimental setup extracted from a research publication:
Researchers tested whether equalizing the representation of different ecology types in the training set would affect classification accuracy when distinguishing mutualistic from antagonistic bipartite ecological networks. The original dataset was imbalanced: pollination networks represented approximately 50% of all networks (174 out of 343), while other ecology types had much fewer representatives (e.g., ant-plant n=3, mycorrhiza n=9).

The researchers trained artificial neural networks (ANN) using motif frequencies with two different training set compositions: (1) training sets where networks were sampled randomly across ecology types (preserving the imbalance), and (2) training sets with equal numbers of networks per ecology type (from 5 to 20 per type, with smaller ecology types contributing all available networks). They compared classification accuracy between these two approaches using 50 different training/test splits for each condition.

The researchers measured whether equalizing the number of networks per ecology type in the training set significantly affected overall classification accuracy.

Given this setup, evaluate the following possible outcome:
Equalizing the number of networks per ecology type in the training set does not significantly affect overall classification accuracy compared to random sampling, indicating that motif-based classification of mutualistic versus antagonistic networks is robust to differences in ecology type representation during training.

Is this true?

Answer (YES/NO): YES